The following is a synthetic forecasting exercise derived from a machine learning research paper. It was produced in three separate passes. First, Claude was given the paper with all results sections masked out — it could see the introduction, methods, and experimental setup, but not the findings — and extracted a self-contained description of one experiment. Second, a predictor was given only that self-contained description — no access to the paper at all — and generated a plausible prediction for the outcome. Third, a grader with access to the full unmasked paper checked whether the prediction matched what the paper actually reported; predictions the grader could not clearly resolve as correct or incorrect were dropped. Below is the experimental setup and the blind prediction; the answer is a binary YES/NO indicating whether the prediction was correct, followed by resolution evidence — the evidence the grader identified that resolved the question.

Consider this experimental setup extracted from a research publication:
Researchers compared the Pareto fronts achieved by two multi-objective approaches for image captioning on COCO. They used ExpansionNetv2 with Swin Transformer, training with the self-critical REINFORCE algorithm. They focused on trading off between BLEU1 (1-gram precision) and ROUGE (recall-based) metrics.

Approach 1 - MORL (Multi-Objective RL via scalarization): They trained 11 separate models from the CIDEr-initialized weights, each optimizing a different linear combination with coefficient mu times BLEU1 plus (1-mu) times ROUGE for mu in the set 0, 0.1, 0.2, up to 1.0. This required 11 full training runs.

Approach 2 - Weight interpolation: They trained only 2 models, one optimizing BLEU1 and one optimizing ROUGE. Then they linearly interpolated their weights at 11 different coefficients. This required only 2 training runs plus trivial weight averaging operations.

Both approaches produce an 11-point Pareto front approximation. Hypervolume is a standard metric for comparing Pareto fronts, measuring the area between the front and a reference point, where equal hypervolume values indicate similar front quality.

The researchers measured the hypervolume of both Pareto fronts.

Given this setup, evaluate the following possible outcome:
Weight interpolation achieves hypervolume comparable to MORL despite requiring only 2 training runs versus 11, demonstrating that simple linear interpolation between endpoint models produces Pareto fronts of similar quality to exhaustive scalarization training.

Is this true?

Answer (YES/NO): YES